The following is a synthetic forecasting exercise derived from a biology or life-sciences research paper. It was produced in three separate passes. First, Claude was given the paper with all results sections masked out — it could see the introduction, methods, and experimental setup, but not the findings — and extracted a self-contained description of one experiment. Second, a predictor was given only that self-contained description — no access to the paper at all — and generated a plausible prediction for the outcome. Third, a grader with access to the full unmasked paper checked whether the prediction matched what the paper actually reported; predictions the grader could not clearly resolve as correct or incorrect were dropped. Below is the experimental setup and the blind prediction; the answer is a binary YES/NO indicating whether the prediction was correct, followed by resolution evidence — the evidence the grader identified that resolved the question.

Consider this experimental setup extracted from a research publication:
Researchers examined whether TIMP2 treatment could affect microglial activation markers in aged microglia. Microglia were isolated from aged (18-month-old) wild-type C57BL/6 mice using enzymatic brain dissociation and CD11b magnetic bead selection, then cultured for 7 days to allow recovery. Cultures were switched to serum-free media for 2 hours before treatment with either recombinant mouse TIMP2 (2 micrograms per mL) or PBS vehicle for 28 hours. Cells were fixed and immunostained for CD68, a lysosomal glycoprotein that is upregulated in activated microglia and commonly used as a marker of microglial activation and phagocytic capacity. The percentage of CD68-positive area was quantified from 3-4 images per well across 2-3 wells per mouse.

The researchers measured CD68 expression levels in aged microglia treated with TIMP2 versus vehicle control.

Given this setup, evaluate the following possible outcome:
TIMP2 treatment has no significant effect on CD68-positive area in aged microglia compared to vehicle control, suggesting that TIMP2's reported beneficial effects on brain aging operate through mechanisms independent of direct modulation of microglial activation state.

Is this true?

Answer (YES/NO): NO